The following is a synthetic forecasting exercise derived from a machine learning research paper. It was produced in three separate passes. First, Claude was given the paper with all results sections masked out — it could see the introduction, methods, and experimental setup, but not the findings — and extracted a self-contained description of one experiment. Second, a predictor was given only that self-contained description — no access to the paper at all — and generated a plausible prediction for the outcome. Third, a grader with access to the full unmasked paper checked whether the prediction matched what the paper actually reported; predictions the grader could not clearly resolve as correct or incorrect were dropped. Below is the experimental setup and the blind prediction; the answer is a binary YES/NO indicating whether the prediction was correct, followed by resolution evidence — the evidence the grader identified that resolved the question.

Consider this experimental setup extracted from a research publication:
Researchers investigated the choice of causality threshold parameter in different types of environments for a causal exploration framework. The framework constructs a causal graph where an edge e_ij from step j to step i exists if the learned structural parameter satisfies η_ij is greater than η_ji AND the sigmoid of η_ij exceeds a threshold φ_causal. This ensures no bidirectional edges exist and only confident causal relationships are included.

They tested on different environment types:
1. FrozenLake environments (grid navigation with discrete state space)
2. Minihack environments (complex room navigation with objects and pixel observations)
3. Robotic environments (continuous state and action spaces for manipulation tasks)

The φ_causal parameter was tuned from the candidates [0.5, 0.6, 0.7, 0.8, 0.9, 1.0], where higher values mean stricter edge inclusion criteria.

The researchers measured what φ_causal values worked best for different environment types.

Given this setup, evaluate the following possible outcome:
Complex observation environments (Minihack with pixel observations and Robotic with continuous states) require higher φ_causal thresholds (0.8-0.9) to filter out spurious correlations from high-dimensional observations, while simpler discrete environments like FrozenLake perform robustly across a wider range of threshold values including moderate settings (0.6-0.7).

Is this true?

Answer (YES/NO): NO